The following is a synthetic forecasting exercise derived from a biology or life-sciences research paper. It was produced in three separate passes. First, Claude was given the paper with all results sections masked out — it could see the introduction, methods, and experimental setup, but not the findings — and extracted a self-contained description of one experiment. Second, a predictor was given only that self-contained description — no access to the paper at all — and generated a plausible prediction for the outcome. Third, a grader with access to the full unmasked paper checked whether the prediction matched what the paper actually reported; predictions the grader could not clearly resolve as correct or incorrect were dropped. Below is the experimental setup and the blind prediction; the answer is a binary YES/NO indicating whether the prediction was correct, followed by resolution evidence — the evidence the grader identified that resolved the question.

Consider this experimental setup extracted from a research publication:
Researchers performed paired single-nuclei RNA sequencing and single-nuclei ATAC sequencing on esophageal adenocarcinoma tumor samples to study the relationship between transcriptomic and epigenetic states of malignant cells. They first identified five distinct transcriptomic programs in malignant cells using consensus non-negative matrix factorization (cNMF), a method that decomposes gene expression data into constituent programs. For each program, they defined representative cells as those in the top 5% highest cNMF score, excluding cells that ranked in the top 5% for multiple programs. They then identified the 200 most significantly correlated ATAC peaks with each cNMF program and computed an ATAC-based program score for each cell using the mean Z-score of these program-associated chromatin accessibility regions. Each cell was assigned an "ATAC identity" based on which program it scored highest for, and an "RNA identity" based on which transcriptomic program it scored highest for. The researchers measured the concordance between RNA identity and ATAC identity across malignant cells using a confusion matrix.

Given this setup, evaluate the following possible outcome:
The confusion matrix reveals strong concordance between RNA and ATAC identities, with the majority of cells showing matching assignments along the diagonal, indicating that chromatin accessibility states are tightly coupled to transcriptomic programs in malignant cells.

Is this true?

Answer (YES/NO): NO